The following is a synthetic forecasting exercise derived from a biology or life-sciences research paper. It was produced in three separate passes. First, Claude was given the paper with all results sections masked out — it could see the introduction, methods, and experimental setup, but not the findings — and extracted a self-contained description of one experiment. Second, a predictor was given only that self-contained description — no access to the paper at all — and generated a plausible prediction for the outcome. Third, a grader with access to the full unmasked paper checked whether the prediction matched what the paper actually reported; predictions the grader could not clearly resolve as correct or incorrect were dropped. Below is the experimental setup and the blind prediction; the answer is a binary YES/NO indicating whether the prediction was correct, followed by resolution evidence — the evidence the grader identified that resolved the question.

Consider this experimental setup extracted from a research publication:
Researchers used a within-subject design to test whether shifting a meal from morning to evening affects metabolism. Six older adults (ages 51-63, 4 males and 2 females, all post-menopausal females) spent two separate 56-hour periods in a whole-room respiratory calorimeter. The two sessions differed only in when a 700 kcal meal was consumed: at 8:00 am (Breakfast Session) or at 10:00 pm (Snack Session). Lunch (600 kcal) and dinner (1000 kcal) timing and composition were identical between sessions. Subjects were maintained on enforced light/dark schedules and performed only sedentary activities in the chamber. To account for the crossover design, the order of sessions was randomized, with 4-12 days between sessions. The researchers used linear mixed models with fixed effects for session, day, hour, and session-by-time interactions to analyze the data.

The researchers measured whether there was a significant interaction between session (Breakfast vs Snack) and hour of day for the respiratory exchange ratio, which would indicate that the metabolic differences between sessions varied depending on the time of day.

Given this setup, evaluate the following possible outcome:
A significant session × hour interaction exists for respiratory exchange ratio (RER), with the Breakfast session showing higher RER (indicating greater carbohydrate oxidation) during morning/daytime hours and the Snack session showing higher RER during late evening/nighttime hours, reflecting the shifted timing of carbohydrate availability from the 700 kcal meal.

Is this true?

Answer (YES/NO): YES